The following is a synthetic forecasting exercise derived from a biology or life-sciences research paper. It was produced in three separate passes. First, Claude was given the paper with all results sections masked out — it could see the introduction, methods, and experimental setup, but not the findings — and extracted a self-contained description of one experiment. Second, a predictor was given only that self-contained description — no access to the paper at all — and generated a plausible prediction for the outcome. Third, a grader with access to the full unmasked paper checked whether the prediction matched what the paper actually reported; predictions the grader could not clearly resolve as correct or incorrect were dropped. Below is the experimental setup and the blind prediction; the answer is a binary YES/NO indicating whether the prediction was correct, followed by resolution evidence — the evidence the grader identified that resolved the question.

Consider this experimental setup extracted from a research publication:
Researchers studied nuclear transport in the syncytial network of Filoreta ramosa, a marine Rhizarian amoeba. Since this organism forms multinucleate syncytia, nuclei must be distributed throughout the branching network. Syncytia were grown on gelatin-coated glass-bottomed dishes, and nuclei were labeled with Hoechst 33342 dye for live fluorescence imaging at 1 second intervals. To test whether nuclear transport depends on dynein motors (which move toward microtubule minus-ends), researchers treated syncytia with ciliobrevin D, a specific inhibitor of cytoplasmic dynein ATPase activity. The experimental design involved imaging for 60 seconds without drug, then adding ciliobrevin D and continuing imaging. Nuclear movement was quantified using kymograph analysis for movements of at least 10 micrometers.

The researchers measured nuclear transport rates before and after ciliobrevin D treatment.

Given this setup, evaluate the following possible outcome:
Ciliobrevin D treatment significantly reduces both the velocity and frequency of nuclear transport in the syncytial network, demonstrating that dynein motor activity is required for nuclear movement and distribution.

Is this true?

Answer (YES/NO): YES